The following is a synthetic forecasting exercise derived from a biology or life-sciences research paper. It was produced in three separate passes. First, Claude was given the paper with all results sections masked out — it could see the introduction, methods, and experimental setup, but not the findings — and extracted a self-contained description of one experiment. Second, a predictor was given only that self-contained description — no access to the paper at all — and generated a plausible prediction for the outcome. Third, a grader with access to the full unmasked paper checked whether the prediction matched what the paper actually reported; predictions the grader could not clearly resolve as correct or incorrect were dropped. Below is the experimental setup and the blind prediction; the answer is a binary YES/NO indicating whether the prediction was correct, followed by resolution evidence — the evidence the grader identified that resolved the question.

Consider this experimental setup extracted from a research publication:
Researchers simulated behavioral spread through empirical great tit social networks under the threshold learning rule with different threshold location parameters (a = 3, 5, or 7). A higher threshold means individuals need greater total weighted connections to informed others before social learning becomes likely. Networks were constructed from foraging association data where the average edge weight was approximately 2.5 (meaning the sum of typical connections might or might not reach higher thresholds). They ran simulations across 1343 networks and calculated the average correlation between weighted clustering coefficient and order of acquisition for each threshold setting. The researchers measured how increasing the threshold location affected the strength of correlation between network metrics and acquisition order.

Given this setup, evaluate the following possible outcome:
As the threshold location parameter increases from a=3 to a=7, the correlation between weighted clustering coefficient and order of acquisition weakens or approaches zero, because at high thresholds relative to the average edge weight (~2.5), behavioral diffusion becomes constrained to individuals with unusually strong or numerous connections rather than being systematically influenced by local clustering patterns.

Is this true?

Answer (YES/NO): YES